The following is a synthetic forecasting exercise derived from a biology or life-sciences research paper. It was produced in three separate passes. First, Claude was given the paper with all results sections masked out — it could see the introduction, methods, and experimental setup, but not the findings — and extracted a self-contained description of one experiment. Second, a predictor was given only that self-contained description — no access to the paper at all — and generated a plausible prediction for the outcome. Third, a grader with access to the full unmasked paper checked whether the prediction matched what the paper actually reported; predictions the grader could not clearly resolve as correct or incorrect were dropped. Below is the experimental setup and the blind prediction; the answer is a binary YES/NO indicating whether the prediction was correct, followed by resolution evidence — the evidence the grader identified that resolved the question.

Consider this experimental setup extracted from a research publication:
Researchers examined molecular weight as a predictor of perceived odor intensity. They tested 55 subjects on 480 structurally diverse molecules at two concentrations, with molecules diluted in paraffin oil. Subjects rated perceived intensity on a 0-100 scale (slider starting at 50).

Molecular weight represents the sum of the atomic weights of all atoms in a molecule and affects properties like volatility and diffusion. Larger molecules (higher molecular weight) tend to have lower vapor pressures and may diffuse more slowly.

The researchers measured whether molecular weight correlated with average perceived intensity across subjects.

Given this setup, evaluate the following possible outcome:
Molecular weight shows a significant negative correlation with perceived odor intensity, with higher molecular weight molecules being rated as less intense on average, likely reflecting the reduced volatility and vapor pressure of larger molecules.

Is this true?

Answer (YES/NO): YES